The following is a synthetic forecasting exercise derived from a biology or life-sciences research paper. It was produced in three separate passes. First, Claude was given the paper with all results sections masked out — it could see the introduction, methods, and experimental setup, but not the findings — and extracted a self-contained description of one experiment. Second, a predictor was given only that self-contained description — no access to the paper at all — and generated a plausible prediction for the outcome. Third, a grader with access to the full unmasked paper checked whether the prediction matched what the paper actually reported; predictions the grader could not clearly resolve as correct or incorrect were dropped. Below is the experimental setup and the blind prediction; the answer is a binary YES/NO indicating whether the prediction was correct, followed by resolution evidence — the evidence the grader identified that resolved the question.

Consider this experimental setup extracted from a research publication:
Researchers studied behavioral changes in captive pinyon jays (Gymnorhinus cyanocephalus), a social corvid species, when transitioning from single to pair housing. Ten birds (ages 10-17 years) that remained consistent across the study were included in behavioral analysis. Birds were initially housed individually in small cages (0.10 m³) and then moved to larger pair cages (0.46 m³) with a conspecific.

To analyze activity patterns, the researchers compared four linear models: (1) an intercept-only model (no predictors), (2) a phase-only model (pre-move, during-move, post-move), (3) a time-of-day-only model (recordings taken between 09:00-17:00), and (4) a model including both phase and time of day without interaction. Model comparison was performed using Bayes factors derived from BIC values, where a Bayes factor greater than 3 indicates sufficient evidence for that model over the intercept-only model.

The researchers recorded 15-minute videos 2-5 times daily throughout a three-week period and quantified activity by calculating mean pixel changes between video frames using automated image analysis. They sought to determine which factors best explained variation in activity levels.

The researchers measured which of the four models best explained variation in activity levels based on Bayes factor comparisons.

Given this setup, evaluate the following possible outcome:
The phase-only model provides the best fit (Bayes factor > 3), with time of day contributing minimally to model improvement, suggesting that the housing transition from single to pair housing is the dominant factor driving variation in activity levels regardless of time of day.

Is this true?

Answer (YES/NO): YES